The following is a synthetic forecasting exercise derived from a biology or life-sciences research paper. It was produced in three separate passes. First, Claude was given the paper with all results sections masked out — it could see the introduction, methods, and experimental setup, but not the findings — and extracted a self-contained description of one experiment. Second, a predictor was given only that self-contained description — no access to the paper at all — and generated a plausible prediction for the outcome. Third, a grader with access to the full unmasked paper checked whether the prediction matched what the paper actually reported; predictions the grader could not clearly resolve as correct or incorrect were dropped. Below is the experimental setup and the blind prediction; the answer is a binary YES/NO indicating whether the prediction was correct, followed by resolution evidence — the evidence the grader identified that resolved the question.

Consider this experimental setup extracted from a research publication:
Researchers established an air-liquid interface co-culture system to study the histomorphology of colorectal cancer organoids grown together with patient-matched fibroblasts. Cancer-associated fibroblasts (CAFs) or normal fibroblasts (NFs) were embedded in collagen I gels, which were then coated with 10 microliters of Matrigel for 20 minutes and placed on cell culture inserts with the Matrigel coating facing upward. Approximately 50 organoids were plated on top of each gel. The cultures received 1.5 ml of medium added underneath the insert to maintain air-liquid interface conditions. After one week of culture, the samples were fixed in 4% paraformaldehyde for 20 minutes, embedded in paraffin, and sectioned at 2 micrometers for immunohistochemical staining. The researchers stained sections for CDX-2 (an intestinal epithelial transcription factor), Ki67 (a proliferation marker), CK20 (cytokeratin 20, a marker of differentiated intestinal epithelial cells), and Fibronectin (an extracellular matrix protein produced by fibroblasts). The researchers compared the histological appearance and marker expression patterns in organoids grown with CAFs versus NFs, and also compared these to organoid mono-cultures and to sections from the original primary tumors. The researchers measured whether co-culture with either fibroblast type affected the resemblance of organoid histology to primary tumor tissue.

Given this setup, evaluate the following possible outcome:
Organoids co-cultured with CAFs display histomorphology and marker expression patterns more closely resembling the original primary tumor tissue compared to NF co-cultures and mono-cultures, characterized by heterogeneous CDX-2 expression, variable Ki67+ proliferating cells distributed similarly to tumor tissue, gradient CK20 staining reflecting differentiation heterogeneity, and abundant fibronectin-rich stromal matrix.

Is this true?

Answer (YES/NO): NO